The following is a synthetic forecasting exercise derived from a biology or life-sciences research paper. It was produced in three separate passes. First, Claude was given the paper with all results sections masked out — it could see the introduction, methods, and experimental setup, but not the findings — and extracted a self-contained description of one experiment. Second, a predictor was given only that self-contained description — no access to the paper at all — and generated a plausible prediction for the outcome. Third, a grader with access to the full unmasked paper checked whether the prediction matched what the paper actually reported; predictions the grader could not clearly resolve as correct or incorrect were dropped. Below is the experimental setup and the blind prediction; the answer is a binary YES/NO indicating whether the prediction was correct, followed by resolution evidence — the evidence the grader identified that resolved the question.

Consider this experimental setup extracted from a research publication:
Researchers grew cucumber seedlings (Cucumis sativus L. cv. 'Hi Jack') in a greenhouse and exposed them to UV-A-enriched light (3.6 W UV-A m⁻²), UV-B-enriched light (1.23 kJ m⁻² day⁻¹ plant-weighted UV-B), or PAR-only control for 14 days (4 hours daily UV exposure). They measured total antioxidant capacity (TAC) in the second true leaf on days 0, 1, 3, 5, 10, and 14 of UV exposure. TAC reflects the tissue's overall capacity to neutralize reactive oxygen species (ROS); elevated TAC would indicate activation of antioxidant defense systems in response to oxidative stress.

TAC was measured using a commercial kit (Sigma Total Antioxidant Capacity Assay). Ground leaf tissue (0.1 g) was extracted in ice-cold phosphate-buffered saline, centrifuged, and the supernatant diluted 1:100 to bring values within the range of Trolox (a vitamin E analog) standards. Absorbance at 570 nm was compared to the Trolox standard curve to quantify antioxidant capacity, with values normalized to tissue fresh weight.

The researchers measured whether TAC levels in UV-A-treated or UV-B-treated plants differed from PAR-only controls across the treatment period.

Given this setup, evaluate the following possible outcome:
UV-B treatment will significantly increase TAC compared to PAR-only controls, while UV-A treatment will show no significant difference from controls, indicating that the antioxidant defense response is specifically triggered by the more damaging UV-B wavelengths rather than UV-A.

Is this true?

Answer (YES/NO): NO